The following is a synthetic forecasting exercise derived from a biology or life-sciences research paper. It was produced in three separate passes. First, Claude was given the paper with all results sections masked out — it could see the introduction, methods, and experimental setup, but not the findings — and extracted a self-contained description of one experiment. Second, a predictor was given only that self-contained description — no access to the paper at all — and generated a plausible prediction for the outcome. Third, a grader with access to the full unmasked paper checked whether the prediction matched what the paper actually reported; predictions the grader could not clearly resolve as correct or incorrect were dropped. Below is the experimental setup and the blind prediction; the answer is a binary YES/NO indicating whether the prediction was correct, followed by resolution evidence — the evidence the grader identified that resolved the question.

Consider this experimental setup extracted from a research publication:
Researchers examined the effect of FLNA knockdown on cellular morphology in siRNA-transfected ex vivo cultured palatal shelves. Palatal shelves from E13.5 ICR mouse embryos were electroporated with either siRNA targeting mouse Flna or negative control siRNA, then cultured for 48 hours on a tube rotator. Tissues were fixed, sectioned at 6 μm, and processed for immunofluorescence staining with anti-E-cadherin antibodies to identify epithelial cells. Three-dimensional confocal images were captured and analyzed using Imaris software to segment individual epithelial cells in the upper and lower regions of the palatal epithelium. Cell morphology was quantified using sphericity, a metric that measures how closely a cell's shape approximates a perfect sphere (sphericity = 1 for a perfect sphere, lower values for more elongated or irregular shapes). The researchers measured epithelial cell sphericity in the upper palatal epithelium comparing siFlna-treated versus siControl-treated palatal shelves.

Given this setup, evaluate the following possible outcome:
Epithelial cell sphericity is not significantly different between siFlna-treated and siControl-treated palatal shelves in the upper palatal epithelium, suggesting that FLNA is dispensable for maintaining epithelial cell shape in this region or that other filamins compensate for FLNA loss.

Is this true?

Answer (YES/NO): NO